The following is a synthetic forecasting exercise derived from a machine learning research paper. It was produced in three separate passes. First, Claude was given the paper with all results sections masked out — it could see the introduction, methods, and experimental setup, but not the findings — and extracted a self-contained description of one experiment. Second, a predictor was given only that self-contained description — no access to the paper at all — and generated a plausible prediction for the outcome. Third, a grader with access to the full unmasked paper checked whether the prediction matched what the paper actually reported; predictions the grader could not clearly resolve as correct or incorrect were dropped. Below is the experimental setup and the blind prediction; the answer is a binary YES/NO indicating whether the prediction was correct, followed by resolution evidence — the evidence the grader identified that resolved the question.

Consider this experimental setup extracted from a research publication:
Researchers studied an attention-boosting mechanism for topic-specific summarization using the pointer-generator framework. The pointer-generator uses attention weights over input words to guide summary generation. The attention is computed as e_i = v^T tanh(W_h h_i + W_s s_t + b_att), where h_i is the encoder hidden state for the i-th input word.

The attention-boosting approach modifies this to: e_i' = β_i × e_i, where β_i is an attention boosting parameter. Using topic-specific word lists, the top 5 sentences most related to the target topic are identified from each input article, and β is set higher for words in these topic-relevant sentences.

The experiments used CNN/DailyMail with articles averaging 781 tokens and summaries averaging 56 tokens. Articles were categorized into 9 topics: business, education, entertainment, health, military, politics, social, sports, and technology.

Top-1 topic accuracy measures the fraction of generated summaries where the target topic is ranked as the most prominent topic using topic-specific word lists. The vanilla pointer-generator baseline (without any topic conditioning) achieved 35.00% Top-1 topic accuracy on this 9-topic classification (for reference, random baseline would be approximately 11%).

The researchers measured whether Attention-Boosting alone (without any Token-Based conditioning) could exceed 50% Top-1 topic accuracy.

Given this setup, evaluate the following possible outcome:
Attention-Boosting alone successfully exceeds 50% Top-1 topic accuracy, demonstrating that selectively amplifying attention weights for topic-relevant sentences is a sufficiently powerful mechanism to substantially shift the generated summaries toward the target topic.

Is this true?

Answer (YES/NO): NO